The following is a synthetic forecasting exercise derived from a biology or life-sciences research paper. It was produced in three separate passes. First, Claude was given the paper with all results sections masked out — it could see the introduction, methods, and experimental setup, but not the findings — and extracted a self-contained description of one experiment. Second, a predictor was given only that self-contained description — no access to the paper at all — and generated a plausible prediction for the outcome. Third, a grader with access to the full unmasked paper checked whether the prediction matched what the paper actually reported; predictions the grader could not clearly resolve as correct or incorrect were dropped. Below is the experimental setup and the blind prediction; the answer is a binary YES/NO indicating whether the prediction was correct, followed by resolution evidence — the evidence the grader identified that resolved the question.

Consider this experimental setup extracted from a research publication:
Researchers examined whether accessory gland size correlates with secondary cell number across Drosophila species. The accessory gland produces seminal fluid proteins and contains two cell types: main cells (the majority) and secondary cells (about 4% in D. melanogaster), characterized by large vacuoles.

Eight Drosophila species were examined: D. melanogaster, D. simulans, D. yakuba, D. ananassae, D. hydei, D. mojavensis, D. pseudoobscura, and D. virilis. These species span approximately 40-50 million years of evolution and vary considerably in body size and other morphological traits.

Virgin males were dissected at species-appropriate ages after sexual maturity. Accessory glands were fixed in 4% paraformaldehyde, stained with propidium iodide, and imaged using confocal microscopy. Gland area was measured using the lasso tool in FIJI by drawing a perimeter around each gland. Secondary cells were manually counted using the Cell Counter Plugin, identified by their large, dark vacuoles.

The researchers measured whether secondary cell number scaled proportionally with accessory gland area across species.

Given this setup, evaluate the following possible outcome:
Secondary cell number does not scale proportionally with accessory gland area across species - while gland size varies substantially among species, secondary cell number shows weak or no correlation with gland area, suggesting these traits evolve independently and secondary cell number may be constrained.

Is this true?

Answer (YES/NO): NO